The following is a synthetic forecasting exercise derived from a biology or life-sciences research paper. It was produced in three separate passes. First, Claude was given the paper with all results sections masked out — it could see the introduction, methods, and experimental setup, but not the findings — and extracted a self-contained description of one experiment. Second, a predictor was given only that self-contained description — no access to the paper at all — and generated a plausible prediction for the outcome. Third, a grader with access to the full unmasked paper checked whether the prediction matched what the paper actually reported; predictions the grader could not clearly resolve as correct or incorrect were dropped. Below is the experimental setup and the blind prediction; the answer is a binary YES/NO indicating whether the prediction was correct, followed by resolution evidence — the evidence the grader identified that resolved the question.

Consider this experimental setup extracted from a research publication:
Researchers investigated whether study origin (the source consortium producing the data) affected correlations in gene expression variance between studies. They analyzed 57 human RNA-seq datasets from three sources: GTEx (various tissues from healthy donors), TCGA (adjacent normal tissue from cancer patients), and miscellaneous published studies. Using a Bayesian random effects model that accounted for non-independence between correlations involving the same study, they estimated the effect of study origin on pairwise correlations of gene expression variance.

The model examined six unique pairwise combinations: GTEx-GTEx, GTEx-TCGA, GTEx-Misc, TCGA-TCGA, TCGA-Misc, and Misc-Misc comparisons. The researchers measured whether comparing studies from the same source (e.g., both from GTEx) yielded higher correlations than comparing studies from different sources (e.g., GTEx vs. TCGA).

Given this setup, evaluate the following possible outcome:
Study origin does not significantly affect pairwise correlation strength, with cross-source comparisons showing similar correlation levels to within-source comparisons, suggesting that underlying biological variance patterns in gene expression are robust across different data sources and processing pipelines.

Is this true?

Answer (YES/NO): NO